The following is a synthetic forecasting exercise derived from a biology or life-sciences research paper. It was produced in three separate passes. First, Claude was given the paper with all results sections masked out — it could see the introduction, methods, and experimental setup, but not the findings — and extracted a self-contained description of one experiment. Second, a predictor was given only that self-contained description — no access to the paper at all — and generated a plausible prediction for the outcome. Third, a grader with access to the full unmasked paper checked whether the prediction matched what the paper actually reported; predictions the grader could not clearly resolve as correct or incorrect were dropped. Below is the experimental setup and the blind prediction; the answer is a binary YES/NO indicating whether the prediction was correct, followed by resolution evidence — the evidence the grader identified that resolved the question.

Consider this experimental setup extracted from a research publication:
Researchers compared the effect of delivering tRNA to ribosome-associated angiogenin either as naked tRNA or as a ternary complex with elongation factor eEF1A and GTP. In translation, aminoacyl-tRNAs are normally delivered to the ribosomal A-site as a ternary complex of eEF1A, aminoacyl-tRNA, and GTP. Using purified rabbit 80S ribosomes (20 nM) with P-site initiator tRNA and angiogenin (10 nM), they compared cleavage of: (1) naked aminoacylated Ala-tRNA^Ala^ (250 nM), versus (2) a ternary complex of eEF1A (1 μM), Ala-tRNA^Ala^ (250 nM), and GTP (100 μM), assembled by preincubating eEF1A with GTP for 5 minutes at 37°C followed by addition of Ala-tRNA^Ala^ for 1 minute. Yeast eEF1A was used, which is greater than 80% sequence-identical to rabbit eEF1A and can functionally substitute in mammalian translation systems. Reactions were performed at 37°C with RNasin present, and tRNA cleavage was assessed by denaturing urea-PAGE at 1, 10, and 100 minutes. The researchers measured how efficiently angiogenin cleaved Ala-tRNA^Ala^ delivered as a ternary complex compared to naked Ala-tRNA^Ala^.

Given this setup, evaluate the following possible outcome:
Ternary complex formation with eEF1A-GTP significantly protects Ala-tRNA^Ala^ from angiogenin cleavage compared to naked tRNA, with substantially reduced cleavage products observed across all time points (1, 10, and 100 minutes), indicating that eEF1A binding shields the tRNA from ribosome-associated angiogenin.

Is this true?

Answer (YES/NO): NO